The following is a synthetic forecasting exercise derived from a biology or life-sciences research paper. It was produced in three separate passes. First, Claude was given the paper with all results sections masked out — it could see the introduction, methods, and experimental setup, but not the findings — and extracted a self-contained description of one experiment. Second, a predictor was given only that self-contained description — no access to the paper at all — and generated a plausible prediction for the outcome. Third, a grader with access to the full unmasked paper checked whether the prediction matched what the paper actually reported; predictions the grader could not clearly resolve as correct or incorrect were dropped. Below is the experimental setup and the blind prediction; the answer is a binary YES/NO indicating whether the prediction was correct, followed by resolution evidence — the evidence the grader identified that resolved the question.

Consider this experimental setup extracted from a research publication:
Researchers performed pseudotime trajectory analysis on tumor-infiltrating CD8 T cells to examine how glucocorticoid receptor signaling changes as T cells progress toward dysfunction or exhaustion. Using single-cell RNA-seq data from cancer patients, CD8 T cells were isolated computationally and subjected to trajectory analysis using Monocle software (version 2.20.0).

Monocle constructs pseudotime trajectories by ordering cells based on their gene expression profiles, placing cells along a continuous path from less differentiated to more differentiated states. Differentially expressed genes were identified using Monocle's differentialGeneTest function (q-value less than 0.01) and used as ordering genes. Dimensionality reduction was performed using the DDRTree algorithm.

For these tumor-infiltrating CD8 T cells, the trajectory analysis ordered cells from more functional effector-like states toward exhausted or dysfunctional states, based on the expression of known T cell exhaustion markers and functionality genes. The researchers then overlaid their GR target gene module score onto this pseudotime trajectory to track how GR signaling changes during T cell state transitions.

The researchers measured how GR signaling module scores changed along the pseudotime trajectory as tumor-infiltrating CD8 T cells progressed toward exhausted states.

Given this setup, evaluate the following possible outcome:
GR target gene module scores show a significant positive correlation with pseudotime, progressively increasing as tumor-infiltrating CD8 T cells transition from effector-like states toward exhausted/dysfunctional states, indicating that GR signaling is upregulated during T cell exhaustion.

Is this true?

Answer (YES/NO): YES